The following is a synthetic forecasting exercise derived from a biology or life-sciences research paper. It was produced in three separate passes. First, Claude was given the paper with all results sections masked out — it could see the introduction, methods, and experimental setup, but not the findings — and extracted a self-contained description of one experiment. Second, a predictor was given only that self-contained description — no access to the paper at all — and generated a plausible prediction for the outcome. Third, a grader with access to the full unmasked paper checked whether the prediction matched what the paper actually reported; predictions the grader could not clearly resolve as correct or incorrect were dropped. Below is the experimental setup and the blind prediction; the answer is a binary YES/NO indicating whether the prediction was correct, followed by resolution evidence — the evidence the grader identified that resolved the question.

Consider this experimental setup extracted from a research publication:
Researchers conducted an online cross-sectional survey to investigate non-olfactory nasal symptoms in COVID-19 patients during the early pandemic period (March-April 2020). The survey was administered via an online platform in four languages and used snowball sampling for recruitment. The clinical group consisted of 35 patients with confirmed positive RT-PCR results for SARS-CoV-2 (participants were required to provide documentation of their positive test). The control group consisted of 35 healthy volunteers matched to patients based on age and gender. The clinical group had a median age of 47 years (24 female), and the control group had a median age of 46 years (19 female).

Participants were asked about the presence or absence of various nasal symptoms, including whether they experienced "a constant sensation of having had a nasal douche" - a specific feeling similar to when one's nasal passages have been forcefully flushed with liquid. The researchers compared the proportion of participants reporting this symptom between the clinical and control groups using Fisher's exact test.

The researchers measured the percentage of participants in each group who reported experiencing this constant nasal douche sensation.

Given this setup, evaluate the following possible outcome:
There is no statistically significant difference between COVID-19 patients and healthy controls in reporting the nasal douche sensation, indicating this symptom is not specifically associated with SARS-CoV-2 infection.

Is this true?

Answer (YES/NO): NO